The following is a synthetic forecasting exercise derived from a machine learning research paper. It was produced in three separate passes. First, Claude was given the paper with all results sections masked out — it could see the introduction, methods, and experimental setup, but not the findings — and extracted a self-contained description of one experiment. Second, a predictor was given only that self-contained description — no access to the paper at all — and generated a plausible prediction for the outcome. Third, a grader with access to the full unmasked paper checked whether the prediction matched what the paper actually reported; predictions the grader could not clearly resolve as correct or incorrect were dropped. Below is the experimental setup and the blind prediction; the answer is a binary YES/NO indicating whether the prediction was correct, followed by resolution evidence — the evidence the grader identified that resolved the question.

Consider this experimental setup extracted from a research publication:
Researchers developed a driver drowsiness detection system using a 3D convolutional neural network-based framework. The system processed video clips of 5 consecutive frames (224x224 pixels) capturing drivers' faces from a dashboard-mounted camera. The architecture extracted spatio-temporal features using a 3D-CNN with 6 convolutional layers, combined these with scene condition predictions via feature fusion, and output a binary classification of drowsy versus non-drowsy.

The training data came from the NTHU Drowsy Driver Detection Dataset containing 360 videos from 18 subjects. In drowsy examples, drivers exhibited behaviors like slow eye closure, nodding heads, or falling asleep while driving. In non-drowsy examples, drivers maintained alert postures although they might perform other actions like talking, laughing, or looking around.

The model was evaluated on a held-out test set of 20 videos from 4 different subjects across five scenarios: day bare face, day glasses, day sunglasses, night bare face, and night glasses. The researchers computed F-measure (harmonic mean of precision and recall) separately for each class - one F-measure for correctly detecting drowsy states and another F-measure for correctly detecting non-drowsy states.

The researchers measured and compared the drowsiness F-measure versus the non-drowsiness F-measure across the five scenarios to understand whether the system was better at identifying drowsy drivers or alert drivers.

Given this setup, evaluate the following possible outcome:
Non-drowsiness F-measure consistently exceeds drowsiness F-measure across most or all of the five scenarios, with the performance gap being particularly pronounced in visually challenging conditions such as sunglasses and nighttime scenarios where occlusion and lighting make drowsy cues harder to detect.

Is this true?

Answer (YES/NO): NO